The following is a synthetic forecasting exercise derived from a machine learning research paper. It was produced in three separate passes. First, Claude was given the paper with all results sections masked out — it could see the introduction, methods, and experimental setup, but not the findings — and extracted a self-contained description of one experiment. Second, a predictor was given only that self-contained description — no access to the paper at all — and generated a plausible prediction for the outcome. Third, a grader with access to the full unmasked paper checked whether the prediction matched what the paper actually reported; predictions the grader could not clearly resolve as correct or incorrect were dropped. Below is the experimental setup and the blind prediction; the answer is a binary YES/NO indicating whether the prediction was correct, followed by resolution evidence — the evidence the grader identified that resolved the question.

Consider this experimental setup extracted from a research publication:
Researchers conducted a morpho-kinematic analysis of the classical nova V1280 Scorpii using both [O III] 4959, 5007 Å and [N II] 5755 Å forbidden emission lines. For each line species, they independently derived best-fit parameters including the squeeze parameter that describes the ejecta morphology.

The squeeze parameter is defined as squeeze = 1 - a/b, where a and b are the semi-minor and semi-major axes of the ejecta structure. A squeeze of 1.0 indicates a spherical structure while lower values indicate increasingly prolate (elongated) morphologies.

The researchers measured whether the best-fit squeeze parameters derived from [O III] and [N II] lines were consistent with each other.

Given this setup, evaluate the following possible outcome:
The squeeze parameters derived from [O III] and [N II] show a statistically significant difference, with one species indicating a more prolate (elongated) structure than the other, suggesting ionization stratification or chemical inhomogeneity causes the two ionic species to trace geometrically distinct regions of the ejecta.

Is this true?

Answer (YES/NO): NO